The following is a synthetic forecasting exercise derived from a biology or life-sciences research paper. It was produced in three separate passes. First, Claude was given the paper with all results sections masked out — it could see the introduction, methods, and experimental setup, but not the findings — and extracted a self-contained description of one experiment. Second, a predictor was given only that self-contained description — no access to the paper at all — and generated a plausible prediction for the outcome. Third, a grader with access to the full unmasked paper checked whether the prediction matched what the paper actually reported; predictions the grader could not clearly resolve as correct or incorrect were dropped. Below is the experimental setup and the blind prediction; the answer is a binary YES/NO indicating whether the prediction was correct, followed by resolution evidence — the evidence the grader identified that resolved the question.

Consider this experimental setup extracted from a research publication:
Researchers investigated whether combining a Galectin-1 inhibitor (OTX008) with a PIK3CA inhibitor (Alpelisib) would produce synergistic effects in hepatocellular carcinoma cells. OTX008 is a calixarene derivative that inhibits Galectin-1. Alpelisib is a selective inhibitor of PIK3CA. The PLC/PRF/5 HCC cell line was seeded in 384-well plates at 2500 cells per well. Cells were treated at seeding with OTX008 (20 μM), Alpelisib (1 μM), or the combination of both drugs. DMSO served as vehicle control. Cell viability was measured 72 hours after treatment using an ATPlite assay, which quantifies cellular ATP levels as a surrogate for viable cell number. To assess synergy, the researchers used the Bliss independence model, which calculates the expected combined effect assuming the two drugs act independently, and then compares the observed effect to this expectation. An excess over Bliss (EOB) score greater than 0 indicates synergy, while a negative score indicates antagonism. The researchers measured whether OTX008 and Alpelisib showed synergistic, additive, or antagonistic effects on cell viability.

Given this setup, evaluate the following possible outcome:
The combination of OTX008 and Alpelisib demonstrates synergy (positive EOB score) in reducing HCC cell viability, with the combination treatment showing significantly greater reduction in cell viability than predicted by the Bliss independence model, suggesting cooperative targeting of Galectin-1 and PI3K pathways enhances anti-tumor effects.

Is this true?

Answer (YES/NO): YES